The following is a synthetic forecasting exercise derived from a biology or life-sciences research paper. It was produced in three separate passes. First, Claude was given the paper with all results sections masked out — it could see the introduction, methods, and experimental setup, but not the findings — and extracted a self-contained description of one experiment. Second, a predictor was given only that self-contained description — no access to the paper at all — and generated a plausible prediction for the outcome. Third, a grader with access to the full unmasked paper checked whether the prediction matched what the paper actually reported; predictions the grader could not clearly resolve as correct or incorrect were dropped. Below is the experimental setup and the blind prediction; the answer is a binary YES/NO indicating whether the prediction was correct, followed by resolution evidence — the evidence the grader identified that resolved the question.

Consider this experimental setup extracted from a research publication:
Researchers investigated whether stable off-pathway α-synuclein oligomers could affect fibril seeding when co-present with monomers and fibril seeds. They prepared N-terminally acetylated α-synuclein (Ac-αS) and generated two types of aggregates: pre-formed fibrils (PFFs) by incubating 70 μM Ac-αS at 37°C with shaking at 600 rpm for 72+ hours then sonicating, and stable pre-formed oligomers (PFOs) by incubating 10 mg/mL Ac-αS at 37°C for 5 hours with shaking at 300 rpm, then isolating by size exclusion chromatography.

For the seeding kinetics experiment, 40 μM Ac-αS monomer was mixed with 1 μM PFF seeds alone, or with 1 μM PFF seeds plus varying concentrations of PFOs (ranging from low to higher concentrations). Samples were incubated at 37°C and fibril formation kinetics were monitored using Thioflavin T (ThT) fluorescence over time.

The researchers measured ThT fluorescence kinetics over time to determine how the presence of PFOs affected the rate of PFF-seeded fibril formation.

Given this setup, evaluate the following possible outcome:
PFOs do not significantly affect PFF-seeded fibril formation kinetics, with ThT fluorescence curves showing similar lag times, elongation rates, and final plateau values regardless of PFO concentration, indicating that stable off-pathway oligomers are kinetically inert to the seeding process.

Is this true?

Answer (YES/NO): NO